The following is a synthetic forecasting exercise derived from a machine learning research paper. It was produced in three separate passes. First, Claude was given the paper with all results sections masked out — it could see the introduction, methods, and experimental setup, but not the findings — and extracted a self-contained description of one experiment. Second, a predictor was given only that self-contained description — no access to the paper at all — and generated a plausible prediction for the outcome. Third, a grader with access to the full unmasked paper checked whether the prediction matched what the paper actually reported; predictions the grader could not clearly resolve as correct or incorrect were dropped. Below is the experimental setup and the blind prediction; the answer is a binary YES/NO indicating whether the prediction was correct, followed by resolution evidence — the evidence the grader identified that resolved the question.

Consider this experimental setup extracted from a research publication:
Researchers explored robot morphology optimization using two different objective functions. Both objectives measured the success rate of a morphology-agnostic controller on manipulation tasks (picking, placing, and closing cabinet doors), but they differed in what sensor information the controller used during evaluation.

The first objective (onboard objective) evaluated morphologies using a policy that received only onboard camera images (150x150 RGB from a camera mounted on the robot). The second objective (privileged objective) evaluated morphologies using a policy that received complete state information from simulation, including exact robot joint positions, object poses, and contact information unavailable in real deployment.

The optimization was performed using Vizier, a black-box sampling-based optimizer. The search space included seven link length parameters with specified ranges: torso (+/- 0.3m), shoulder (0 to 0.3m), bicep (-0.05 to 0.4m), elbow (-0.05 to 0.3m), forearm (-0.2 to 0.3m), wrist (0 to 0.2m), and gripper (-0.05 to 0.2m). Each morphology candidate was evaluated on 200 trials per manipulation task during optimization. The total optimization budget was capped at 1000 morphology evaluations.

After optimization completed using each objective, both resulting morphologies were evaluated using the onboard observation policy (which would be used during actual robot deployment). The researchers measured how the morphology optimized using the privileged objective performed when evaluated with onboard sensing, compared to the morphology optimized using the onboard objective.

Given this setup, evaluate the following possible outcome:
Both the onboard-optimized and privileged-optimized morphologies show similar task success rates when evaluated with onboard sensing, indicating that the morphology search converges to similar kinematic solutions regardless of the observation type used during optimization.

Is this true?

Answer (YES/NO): NO